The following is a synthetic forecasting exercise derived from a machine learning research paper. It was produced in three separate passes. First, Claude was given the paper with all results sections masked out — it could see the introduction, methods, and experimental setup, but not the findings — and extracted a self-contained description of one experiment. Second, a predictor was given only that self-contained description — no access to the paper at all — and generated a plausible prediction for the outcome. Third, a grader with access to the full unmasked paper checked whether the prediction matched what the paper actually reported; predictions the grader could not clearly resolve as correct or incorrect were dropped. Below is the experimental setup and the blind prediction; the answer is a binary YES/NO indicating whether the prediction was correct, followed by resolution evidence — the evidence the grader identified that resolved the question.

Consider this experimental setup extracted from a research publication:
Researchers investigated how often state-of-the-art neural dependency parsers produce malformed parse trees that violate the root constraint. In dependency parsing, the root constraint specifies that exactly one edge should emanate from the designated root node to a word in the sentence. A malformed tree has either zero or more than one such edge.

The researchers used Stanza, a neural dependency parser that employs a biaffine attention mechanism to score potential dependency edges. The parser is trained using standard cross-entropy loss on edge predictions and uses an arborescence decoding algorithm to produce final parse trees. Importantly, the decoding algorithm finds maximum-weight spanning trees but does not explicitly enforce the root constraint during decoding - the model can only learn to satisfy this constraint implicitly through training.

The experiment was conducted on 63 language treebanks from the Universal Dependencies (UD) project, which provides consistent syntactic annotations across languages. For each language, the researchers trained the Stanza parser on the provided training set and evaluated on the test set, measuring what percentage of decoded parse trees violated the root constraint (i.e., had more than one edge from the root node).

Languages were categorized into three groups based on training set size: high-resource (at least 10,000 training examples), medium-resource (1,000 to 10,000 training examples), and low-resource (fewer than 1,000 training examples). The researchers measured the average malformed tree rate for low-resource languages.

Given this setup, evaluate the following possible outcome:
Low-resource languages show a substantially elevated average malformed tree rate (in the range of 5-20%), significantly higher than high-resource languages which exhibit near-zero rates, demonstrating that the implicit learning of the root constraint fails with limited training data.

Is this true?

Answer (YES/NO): YES